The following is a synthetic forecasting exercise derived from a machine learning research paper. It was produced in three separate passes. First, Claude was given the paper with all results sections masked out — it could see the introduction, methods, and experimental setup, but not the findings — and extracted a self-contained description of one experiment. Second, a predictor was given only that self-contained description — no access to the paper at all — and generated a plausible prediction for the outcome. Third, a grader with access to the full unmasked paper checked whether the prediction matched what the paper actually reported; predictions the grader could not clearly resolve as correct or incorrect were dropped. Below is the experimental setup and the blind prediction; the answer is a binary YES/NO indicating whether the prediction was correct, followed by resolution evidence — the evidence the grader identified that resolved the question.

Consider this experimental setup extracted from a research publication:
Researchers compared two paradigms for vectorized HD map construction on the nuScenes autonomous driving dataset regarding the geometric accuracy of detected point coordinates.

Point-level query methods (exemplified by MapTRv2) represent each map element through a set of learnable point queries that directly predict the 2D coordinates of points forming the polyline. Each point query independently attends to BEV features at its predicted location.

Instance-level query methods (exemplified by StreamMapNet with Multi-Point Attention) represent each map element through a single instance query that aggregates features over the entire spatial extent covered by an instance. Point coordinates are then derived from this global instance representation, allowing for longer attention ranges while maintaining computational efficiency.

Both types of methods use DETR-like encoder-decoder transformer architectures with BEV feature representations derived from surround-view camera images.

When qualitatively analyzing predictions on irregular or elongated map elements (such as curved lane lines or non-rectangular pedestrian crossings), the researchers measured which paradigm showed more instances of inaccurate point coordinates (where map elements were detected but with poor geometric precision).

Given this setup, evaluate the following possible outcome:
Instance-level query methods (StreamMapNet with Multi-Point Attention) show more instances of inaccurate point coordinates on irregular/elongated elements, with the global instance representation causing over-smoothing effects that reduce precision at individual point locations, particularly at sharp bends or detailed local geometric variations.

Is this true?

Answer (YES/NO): YES